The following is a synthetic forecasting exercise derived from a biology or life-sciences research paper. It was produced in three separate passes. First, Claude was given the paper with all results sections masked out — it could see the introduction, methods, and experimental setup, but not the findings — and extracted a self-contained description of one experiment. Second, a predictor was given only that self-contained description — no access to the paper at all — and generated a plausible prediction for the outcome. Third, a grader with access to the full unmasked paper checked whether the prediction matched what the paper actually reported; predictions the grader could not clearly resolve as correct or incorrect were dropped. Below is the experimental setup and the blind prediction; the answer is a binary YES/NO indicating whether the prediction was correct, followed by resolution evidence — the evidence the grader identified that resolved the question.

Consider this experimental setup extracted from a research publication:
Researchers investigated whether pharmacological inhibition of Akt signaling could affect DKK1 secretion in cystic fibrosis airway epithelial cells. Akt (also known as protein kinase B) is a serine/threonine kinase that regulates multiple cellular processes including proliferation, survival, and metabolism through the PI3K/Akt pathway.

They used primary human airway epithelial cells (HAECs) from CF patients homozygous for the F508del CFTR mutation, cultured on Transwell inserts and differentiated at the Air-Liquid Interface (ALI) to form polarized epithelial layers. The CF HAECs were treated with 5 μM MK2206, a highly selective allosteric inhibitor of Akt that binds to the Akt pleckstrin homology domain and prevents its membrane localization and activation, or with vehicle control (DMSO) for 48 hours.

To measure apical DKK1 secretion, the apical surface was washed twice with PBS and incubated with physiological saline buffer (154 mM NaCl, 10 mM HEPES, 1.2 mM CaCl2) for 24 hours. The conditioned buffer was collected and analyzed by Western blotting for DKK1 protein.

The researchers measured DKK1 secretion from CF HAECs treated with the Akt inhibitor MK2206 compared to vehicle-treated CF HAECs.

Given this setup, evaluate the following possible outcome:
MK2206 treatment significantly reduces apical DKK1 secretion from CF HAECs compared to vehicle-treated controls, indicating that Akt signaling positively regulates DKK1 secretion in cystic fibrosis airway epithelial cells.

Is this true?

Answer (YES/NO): YES